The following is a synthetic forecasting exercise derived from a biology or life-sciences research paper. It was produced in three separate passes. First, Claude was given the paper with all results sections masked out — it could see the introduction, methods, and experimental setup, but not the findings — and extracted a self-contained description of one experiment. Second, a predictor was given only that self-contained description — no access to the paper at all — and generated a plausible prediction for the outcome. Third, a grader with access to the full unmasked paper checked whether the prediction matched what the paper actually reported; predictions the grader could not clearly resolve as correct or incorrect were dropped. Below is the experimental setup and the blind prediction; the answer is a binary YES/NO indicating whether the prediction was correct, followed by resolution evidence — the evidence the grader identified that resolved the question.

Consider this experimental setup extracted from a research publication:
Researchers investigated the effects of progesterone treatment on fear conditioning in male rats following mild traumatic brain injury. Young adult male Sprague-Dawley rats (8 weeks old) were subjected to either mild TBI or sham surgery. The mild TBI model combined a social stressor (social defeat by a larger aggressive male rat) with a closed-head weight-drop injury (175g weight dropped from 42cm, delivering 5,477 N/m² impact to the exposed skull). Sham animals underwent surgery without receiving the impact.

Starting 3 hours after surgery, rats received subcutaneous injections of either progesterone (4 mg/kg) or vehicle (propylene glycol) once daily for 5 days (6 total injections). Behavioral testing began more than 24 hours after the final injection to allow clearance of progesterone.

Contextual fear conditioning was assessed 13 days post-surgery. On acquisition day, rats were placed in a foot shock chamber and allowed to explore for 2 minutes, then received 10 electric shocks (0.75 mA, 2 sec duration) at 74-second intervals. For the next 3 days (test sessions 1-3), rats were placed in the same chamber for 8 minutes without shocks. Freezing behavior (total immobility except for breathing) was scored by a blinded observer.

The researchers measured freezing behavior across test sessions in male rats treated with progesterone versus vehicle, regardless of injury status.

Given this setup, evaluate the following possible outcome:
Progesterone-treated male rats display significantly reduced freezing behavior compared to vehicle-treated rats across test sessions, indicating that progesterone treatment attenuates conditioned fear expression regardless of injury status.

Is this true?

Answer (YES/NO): NO